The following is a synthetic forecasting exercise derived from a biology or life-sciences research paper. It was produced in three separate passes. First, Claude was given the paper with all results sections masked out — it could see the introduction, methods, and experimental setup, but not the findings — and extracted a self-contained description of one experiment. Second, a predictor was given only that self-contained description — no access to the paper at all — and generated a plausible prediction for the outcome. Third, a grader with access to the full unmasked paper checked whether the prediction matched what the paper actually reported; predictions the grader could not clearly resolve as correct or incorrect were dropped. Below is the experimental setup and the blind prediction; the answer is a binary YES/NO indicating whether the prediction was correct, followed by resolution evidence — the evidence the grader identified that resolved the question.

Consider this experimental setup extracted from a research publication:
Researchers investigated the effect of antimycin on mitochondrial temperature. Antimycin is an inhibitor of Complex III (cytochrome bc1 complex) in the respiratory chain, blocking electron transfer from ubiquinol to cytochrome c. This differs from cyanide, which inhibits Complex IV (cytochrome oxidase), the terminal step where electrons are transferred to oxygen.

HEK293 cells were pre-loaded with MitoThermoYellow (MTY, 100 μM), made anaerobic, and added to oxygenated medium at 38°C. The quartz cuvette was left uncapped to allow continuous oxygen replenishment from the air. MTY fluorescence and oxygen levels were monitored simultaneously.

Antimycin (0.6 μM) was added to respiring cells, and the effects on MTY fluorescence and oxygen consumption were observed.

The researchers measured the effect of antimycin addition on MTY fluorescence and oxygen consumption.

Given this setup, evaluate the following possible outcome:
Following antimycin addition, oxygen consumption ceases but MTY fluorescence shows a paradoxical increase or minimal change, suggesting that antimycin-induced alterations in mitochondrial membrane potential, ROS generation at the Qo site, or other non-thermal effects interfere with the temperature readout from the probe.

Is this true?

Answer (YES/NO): NO